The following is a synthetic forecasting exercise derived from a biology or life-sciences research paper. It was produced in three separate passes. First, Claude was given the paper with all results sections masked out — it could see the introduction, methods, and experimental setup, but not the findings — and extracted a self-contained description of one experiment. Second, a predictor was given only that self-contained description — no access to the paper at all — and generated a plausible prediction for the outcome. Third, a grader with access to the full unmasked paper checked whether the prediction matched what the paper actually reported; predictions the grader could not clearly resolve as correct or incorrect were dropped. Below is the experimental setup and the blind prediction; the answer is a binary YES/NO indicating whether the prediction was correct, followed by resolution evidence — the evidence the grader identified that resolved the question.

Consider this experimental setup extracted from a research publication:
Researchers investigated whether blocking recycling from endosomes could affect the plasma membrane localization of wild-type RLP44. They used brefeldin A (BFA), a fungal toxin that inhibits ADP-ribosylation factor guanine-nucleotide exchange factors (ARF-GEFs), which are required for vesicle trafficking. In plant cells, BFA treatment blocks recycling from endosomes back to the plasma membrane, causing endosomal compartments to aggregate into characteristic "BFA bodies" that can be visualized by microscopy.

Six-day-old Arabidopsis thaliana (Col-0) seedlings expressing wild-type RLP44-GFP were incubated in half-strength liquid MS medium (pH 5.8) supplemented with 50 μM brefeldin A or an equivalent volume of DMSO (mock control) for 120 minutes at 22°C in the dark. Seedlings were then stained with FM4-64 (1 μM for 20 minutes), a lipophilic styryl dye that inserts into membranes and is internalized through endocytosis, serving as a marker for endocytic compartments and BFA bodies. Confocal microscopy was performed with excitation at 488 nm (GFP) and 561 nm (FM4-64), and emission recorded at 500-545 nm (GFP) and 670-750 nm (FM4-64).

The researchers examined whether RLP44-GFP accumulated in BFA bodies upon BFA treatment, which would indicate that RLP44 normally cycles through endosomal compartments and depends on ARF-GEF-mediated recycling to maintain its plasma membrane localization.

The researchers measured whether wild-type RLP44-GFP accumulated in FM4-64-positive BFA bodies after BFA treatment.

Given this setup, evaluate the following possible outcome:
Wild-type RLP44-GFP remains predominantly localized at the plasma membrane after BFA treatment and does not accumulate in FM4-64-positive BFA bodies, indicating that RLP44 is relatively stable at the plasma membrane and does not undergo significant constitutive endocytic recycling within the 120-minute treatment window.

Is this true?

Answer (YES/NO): NO